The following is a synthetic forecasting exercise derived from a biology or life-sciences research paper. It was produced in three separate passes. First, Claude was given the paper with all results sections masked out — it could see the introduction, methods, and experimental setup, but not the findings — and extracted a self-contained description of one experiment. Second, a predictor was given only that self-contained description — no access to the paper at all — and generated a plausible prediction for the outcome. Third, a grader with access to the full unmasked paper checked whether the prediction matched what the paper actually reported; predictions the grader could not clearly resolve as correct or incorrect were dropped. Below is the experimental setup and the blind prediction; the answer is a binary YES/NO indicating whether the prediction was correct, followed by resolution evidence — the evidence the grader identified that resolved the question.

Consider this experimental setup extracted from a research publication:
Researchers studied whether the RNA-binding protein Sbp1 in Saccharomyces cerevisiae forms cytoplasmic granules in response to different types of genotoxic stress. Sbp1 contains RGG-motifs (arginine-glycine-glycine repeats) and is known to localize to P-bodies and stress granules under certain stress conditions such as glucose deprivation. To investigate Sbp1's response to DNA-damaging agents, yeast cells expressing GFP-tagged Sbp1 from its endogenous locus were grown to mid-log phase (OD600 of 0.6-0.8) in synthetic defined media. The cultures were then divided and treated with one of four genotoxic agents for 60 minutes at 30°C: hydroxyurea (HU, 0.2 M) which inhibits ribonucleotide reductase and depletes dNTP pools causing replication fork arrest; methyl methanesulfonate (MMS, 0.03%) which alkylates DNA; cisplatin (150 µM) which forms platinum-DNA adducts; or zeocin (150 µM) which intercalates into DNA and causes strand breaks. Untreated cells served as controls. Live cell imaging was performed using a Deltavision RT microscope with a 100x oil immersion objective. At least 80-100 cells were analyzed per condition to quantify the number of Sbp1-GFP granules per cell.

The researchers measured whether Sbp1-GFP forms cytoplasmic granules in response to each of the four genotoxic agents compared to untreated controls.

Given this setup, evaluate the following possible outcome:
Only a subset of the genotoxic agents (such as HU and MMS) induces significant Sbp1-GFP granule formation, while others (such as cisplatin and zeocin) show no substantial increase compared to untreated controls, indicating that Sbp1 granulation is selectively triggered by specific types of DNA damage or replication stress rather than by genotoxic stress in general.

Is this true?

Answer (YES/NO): NO